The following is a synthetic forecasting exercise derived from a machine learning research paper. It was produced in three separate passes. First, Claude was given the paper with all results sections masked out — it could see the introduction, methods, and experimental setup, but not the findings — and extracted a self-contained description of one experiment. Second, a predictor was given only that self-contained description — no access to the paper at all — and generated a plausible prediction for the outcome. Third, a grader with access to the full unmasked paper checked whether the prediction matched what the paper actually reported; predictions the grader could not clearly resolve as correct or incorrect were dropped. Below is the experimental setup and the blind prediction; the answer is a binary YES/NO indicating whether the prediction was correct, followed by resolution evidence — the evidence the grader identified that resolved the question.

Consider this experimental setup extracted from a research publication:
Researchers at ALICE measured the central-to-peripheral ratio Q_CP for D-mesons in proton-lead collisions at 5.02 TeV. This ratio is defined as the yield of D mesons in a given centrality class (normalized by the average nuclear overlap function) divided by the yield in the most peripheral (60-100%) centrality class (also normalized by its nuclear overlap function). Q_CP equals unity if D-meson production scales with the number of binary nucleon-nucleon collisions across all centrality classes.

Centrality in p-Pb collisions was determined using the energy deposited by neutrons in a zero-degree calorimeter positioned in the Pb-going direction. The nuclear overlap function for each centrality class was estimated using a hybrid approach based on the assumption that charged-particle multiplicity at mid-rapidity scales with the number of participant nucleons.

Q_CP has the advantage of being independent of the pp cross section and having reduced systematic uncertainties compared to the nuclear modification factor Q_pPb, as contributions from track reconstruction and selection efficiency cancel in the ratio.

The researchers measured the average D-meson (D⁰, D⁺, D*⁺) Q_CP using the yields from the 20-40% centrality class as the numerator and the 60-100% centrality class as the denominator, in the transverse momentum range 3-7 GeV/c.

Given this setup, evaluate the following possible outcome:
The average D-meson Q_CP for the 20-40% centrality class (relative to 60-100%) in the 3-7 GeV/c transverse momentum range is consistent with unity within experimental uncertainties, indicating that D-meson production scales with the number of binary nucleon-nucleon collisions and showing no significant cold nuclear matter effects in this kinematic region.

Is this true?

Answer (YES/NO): NO